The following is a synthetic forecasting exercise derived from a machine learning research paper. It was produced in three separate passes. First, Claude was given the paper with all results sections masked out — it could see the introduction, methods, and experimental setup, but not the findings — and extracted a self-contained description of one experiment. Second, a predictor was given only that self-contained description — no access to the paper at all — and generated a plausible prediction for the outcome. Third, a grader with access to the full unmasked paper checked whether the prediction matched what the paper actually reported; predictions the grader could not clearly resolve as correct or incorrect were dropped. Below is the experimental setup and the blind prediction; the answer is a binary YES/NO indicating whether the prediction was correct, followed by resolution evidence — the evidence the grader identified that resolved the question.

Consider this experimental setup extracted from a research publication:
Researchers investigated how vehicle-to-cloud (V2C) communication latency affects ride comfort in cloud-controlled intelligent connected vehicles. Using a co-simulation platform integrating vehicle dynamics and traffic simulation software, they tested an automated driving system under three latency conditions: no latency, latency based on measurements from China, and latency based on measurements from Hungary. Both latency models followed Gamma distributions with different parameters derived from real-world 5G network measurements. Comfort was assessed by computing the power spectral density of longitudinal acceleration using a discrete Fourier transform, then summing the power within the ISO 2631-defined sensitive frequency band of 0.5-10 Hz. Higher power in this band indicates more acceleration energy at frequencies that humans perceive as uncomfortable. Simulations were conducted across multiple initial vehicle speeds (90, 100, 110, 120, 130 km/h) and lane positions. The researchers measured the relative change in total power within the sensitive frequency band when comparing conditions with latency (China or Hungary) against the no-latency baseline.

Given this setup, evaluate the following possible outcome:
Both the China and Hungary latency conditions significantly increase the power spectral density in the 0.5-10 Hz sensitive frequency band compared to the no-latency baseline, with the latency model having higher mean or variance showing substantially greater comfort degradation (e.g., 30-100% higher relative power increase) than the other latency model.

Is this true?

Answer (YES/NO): NO